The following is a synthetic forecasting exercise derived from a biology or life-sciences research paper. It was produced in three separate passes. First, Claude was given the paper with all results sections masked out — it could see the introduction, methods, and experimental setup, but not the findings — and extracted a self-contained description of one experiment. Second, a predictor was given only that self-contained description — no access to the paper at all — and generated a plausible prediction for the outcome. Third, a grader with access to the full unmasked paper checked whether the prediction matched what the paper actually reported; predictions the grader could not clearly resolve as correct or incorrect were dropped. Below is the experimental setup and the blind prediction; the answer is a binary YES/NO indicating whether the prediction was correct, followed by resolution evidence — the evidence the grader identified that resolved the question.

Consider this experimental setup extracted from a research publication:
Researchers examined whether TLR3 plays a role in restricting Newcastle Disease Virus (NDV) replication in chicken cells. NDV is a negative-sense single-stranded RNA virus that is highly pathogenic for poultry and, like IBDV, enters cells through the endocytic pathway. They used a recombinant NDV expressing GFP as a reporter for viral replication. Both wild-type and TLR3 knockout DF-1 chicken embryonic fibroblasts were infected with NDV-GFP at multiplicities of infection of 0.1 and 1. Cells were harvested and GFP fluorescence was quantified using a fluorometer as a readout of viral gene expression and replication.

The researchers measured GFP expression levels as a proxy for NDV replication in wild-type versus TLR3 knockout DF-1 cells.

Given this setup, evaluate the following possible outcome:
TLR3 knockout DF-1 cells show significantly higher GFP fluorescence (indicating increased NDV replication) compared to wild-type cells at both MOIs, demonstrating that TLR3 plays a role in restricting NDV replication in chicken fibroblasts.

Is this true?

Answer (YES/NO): NO